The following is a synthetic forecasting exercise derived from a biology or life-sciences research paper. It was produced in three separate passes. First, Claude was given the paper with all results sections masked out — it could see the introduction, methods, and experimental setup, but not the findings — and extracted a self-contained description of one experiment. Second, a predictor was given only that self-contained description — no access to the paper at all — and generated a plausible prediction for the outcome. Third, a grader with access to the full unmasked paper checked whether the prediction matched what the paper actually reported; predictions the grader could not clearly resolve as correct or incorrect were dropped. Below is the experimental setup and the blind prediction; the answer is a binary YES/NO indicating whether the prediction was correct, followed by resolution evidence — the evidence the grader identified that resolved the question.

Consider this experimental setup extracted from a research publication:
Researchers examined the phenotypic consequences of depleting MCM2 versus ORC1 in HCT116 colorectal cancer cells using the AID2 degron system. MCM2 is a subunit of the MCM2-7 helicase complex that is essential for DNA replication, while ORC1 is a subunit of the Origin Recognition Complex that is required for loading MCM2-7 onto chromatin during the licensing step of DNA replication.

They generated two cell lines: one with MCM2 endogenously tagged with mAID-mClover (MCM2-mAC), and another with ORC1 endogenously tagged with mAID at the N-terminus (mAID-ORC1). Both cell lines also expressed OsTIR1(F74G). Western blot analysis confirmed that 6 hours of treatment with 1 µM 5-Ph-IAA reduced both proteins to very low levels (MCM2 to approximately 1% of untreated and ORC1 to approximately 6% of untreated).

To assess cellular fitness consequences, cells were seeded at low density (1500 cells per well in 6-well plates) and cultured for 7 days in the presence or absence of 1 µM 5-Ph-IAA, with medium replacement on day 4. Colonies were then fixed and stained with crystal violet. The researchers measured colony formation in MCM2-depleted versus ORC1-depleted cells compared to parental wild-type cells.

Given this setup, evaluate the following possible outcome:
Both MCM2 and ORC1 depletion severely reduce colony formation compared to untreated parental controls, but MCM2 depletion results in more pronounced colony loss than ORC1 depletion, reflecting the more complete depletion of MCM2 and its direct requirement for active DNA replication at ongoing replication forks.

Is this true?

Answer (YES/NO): YES